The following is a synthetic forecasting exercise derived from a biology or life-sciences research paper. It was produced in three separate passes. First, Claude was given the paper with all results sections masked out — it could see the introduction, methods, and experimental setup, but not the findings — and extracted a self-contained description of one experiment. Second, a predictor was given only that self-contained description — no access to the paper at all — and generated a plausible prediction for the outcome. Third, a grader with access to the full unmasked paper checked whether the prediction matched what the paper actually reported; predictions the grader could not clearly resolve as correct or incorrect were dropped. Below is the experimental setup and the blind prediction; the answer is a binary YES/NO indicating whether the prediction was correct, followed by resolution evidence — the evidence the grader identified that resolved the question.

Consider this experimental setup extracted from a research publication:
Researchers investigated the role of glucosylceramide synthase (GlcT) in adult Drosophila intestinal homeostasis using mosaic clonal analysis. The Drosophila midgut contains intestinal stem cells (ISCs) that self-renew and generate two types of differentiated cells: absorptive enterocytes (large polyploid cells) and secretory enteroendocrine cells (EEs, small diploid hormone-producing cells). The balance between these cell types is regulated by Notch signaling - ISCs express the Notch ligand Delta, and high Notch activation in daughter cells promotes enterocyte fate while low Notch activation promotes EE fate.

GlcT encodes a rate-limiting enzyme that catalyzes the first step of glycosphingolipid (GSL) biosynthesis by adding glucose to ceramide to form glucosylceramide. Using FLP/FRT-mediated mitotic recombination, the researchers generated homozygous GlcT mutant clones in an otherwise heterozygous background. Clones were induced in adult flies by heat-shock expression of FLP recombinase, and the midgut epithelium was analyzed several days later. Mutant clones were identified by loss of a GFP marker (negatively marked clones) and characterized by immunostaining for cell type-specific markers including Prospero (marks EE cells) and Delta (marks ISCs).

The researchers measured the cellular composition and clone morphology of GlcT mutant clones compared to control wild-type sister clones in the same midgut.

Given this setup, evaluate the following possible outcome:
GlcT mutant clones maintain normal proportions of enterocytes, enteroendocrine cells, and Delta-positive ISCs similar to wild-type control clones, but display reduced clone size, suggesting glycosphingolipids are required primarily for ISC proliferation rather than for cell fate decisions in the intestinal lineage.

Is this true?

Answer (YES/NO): NO